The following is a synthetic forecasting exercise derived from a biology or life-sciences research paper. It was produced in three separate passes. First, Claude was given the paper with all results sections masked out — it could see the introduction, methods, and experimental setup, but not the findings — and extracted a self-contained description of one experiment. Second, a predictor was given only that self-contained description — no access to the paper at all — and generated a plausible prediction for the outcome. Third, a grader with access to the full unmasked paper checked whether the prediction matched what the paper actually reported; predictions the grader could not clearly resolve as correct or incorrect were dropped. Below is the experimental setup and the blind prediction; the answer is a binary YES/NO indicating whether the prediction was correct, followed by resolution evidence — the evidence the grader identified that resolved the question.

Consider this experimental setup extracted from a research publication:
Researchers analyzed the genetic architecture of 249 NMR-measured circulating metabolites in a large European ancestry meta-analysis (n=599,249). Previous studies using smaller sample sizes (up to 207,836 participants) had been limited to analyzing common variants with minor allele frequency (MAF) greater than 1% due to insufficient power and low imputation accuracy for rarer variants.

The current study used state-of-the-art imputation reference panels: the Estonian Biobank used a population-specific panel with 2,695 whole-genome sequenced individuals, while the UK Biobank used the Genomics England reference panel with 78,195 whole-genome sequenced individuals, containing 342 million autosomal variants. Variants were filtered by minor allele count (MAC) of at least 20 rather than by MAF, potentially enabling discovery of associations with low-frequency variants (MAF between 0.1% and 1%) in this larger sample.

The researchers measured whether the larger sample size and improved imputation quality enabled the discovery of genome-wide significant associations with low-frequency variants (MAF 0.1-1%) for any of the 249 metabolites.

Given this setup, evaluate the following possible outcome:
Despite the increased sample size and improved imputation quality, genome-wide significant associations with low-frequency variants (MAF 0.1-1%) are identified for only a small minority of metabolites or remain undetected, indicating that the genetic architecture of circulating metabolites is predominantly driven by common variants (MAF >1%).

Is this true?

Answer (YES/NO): NO